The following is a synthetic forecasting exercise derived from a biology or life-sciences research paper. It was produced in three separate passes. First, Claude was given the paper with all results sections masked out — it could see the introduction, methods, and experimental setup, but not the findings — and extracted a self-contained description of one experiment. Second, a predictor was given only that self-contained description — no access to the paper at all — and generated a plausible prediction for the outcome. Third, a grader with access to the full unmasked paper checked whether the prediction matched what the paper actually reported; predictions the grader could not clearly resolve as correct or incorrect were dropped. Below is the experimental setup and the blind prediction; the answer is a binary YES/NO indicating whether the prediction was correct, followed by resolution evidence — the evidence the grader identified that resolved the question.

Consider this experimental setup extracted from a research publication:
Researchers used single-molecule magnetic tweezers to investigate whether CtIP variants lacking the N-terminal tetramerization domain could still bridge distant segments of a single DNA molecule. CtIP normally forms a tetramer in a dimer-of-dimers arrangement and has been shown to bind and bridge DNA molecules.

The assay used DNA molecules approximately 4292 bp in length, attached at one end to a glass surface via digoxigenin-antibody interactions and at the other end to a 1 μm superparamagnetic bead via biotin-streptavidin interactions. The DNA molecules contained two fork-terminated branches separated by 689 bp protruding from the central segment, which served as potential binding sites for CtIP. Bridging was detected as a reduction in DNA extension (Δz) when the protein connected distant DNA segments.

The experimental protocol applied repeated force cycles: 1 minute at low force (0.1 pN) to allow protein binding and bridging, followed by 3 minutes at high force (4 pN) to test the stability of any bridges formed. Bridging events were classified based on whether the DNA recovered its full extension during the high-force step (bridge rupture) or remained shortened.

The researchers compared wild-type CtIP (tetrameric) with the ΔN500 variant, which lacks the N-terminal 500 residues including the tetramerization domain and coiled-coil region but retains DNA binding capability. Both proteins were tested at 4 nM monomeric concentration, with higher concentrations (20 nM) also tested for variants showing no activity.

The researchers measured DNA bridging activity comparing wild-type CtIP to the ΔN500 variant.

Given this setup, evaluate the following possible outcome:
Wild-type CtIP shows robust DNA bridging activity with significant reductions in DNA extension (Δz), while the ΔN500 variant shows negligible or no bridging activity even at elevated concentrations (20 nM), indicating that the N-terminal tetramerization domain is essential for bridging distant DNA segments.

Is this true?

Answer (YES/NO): YES